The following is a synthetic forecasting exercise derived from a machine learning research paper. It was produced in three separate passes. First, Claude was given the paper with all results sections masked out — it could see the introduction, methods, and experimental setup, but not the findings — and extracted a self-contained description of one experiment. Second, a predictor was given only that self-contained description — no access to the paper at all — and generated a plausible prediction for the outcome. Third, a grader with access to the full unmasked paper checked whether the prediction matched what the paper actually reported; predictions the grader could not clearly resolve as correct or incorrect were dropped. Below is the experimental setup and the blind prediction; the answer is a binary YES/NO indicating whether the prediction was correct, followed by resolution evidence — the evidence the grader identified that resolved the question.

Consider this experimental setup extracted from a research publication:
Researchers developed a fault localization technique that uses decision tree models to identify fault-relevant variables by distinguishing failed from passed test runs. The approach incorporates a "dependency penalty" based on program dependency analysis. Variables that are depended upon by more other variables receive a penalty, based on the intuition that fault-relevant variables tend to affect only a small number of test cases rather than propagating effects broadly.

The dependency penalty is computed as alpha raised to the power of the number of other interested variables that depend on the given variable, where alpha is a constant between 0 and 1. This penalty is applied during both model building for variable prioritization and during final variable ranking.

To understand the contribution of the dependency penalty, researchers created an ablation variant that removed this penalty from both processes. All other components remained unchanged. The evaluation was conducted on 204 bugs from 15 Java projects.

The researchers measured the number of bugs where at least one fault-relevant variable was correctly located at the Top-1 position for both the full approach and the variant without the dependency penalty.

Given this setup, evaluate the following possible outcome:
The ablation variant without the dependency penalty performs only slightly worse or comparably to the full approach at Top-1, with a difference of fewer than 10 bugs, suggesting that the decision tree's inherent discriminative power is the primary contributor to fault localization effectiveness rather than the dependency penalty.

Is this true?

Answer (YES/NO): NO